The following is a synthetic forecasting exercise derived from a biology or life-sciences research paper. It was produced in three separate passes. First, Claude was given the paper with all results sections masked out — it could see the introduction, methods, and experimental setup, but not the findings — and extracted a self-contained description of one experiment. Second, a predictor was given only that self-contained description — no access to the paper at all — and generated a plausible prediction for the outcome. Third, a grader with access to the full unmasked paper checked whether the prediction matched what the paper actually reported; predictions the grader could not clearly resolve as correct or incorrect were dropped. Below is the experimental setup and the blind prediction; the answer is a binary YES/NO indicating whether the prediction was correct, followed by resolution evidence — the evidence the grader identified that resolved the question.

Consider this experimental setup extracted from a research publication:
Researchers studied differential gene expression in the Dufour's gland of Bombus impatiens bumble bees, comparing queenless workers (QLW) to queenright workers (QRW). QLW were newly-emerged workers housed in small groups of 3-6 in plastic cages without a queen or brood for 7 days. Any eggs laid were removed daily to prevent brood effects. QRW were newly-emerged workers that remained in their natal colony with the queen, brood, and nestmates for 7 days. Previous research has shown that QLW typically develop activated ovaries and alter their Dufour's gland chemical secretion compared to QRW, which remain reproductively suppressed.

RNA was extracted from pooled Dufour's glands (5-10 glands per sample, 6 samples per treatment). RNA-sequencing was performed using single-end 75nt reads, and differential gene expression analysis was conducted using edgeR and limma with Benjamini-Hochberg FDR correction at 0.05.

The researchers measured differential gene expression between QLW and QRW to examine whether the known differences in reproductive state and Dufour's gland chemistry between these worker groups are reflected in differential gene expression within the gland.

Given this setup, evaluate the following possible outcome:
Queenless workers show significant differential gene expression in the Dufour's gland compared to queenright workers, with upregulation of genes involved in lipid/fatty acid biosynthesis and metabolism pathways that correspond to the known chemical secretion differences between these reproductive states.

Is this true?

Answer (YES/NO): NO